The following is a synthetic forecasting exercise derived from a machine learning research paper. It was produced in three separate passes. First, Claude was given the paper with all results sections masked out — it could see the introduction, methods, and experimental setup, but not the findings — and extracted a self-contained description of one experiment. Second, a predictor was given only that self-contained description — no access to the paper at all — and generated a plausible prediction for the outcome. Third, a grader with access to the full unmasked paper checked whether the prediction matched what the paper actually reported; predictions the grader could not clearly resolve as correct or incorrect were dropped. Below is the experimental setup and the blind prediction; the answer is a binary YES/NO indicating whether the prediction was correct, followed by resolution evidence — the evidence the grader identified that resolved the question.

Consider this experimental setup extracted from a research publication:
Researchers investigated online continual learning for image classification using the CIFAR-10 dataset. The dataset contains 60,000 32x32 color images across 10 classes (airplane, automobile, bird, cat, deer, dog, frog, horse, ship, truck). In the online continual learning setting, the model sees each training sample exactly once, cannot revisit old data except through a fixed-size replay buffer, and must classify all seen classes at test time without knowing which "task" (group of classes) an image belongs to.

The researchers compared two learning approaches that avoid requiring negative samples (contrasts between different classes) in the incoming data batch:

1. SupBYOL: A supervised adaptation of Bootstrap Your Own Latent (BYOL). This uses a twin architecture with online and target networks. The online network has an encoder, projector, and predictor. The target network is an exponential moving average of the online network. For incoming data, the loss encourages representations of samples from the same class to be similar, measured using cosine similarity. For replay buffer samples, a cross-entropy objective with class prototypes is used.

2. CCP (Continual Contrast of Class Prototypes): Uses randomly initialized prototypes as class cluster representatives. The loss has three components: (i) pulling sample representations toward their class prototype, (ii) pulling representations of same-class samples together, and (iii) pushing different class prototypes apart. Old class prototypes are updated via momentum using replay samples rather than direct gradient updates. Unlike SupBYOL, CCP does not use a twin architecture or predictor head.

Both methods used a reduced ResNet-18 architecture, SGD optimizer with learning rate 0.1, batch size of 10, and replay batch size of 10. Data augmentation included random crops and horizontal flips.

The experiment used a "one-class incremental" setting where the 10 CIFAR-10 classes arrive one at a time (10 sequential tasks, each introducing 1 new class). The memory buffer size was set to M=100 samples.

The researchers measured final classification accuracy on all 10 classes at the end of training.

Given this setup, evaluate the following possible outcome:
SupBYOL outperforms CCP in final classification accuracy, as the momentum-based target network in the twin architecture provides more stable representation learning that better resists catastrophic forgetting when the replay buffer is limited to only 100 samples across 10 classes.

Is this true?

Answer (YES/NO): NO